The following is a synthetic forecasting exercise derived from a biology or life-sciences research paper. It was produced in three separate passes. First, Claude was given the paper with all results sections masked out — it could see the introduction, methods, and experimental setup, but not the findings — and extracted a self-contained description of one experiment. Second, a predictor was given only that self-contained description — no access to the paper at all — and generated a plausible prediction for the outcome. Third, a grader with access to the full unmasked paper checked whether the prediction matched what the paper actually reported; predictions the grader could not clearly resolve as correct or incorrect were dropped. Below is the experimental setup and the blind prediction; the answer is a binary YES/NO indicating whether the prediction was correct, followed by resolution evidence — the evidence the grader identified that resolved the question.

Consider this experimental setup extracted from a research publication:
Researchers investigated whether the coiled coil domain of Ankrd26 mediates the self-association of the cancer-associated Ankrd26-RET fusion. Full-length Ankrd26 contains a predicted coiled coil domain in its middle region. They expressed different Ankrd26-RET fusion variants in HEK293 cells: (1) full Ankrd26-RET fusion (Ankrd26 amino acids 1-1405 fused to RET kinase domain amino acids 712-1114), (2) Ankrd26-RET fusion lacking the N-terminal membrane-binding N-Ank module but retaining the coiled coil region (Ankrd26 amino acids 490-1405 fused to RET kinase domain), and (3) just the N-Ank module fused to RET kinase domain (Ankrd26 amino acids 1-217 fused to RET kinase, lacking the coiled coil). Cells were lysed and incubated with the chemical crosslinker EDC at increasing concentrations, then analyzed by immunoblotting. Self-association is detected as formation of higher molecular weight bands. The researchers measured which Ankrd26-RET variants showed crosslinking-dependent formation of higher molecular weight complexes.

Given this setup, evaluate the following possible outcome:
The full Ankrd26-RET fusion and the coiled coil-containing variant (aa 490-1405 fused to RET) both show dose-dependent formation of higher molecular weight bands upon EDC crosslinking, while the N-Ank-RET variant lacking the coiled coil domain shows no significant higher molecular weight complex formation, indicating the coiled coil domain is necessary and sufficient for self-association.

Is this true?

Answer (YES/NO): YES